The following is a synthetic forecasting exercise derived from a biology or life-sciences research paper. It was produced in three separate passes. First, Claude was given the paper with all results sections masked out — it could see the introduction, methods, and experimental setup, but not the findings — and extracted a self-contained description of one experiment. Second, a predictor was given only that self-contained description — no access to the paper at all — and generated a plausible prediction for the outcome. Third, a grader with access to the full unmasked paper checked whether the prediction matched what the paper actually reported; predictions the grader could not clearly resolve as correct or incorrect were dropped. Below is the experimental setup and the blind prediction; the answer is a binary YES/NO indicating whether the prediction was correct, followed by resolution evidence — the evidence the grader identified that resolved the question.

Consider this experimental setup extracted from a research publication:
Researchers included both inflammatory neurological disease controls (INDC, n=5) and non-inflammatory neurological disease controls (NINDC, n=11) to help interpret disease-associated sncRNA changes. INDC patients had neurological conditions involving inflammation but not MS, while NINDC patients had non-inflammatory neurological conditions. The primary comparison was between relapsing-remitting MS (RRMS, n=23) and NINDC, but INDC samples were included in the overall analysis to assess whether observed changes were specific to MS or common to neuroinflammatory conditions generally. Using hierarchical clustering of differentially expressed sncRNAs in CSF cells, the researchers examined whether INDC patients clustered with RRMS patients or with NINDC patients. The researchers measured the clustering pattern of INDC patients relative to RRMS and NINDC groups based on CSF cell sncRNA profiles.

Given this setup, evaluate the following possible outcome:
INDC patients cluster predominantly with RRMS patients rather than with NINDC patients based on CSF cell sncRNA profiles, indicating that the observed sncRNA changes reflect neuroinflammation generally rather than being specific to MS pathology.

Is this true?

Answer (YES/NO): NO